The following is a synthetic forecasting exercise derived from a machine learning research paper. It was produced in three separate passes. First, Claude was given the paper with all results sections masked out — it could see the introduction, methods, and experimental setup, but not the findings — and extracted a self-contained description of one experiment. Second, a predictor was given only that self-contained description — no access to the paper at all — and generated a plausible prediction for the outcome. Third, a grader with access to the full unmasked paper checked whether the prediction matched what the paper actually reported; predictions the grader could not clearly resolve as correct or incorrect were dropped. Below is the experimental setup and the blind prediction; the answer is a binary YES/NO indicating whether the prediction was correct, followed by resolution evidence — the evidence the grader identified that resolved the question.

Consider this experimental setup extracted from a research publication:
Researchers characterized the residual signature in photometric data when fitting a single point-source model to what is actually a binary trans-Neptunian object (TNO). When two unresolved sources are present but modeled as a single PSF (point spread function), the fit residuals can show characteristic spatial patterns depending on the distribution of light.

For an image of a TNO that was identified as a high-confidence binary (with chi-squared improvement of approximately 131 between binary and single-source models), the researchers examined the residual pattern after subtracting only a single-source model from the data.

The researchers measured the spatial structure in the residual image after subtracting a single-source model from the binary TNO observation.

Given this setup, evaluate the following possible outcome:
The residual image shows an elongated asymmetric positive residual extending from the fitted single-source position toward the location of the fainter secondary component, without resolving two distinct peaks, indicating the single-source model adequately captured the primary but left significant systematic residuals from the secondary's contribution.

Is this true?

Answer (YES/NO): NO